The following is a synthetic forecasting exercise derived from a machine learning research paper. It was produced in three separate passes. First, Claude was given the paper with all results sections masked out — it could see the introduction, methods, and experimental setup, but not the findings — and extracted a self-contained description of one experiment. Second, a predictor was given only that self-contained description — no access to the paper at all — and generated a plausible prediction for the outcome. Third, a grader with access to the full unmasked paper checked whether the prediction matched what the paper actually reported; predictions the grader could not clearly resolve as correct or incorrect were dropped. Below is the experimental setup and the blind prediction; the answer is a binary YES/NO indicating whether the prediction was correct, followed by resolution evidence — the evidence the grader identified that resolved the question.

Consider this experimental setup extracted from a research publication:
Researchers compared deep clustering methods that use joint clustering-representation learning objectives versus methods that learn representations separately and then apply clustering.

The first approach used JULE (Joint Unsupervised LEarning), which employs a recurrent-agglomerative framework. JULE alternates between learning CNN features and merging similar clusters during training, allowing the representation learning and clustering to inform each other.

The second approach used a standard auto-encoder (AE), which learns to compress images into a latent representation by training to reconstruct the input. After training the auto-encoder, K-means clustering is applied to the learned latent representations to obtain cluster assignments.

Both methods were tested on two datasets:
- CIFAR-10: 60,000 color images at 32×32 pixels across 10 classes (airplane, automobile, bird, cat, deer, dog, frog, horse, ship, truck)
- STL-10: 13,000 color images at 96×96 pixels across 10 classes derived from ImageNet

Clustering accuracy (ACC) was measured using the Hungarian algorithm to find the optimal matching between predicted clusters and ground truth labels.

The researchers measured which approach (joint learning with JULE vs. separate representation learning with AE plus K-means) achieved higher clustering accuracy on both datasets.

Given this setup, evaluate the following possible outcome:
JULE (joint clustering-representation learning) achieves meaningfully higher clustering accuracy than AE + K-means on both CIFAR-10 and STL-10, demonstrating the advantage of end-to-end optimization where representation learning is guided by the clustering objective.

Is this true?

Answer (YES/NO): NO